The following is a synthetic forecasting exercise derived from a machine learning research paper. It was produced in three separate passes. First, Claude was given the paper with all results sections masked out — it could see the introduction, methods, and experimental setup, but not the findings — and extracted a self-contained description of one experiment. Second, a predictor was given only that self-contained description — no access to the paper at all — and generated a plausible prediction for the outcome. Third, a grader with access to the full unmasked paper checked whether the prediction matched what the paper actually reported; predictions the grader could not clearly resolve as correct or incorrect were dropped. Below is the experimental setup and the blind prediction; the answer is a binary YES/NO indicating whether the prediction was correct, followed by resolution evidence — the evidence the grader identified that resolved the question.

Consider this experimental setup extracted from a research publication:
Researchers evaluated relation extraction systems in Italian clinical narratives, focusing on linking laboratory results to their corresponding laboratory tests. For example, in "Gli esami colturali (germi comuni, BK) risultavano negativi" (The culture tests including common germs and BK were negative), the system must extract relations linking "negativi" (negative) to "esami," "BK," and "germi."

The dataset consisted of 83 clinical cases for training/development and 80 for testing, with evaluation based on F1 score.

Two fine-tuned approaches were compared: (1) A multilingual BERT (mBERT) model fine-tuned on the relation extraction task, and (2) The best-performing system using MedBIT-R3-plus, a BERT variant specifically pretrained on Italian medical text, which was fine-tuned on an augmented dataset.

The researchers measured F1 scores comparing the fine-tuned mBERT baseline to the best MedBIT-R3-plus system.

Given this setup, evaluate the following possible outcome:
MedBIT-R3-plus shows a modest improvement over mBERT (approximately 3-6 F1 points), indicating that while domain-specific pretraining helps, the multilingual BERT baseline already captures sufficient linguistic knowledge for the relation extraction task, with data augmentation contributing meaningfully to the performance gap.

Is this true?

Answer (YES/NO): NO